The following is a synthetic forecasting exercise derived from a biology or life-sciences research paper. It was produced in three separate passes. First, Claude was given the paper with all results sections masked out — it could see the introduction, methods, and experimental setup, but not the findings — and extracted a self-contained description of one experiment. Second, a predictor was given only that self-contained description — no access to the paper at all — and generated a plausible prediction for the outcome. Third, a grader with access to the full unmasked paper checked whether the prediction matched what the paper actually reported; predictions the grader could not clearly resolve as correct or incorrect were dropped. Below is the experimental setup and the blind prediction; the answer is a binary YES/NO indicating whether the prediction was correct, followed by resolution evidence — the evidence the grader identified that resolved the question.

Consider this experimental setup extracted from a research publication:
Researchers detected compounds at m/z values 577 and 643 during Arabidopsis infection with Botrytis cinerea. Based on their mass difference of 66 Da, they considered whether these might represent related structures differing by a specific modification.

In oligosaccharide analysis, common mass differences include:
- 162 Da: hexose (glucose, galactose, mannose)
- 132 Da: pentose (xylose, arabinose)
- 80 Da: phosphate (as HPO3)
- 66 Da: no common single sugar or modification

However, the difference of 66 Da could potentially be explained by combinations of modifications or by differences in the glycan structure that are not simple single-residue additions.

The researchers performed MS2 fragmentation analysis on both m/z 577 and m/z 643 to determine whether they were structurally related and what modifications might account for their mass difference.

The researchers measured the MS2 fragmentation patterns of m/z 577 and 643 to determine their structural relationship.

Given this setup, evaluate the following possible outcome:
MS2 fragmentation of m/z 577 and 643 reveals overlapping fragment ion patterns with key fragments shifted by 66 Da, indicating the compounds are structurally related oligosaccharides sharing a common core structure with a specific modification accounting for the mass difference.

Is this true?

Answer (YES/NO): NO